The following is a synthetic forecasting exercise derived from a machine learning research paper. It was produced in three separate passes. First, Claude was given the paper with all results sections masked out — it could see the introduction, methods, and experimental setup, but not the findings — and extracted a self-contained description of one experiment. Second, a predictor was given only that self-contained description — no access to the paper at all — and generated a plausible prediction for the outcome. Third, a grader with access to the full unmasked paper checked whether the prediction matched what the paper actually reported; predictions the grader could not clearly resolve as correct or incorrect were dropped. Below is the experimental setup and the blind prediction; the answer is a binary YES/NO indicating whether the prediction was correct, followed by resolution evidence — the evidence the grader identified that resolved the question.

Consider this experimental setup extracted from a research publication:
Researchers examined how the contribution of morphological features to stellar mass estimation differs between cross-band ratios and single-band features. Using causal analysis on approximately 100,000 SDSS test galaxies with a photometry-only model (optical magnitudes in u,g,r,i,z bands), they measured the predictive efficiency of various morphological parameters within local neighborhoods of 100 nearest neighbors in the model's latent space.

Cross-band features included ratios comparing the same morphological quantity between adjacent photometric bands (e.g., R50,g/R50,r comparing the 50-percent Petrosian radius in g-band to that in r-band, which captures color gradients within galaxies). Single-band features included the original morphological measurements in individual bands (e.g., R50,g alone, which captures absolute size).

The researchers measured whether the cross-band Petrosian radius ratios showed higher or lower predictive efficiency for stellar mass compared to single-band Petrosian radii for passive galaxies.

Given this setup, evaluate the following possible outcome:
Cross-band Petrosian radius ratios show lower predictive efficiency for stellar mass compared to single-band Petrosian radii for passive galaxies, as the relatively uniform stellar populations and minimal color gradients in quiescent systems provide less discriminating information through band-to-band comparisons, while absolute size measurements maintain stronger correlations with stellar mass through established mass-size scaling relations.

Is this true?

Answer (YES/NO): YES